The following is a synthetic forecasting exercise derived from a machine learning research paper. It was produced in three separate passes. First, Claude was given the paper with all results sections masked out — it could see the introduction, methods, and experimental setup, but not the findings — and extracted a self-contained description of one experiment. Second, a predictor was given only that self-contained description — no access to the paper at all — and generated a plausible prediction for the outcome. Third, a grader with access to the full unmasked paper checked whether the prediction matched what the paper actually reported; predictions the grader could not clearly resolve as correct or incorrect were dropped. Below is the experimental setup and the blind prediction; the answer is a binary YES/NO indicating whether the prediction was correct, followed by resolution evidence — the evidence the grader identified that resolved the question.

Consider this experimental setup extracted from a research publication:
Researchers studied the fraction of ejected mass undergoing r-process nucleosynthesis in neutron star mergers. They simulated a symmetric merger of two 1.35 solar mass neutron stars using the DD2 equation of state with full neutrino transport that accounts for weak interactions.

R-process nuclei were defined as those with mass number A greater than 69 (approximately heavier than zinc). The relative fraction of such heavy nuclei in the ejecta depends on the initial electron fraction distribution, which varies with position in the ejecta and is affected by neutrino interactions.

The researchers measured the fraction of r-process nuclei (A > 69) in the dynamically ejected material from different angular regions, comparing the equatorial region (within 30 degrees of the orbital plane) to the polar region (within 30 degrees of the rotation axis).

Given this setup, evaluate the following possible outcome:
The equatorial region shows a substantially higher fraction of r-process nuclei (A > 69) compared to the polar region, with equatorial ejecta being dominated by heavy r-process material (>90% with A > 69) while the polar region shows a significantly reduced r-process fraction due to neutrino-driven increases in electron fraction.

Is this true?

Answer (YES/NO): YES